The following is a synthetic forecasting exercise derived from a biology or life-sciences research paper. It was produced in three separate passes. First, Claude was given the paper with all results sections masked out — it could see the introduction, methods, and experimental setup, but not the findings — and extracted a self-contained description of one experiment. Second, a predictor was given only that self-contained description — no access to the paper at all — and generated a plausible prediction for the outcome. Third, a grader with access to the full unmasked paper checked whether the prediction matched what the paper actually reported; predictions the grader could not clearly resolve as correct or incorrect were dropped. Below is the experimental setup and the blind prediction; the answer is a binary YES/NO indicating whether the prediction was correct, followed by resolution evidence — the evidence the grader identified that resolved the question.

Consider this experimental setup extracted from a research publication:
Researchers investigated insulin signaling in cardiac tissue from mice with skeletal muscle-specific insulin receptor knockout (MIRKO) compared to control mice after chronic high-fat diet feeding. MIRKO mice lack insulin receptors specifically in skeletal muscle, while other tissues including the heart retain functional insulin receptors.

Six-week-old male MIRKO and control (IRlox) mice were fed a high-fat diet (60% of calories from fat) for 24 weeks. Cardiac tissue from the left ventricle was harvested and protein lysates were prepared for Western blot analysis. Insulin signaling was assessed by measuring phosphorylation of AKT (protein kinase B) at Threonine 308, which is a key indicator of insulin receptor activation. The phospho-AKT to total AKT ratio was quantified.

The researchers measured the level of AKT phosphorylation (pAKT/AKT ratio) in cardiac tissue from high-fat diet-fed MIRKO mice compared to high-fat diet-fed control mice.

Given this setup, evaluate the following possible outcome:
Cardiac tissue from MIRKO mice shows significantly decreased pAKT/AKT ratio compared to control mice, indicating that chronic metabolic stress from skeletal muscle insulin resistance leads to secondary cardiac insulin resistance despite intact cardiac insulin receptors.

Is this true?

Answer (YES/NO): NO